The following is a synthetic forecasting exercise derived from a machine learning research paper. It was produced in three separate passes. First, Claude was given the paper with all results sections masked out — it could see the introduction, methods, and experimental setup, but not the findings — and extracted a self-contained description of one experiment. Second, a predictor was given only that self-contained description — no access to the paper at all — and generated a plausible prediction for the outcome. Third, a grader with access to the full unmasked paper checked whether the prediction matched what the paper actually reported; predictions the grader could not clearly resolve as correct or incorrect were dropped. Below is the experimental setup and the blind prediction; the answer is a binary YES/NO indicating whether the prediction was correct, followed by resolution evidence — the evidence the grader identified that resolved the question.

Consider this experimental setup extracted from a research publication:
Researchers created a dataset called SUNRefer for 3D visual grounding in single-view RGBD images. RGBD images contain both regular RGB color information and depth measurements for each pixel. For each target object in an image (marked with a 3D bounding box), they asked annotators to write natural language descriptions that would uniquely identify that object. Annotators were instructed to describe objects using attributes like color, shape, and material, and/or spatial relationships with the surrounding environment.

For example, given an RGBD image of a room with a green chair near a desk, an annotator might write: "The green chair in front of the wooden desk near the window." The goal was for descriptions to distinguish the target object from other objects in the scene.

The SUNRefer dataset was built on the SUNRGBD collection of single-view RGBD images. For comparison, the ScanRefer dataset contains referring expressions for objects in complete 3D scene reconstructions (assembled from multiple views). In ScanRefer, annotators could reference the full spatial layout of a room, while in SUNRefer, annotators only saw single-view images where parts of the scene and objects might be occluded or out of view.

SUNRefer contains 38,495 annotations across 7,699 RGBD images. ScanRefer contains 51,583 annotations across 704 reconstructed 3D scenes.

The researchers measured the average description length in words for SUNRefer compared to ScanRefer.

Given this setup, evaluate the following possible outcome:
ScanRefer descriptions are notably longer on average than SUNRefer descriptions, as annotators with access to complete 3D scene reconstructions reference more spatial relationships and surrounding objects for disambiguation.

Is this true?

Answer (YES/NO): YES